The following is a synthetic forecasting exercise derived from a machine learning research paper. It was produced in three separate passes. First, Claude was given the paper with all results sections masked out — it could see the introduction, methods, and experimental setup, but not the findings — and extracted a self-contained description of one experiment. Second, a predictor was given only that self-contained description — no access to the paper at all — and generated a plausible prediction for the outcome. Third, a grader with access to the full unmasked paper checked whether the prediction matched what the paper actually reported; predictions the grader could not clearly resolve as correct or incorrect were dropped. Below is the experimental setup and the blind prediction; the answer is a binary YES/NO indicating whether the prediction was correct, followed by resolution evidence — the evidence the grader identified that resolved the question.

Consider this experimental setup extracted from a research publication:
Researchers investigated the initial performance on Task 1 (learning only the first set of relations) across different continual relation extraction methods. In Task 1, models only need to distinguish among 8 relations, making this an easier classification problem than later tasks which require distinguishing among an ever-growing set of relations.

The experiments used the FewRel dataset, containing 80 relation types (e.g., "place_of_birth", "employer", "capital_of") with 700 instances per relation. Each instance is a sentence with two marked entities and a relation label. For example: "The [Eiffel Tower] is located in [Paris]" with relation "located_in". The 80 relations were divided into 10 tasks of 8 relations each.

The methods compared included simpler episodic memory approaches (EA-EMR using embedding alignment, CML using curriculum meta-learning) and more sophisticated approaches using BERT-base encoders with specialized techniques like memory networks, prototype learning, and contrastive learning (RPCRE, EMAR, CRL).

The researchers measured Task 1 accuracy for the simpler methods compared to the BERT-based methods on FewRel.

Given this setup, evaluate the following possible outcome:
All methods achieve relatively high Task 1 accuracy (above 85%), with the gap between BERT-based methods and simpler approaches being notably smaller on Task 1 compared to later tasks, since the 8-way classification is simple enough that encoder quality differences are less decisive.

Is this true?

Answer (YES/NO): NO